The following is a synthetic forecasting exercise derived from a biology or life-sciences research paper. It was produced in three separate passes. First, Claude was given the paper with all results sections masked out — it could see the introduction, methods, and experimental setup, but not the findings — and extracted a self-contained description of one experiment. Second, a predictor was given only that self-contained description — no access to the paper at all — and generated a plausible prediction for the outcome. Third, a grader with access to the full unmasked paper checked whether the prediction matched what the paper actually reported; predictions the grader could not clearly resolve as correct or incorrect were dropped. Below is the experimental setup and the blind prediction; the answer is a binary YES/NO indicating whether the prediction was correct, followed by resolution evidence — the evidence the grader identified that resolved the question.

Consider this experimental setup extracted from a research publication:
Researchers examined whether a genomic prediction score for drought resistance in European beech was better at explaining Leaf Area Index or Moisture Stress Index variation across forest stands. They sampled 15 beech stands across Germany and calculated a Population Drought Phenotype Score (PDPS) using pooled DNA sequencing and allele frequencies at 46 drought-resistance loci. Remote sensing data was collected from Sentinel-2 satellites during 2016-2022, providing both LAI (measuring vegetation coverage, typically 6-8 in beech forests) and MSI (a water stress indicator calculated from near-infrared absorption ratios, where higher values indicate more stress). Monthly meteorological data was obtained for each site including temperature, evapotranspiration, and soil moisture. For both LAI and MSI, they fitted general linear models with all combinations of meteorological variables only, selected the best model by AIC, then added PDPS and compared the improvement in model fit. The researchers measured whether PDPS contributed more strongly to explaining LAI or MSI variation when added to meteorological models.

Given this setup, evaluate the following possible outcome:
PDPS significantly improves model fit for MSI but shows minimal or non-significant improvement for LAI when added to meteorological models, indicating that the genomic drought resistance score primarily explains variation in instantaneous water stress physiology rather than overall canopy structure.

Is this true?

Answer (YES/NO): NO